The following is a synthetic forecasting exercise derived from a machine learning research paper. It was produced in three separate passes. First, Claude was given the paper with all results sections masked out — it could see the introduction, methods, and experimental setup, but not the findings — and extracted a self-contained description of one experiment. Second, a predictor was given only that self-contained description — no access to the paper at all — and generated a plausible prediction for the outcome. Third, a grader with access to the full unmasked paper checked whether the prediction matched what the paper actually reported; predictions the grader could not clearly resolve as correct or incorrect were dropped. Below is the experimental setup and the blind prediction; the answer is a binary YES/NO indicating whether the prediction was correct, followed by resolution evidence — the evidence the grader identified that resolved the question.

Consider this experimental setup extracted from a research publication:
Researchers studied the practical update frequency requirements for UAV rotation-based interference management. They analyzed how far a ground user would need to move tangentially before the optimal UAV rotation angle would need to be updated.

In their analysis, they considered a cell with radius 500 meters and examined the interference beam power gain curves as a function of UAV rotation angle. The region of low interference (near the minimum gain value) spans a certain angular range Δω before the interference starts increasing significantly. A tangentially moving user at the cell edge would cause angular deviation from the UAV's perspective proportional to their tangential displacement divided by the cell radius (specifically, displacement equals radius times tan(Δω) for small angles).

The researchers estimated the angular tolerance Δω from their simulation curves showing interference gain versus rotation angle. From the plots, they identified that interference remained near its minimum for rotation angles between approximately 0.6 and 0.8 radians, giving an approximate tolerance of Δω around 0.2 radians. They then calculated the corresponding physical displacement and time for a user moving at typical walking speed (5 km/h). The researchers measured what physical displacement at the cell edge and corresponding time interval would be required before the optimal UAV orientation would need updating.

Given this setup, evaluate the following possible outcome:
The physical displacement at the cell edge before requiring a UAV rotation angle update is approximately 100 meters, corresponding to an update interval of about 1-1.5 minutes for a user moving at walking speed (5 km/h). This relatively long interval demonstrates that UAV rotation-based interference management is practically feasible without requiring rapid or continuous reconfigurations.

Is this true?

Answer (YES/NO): YES